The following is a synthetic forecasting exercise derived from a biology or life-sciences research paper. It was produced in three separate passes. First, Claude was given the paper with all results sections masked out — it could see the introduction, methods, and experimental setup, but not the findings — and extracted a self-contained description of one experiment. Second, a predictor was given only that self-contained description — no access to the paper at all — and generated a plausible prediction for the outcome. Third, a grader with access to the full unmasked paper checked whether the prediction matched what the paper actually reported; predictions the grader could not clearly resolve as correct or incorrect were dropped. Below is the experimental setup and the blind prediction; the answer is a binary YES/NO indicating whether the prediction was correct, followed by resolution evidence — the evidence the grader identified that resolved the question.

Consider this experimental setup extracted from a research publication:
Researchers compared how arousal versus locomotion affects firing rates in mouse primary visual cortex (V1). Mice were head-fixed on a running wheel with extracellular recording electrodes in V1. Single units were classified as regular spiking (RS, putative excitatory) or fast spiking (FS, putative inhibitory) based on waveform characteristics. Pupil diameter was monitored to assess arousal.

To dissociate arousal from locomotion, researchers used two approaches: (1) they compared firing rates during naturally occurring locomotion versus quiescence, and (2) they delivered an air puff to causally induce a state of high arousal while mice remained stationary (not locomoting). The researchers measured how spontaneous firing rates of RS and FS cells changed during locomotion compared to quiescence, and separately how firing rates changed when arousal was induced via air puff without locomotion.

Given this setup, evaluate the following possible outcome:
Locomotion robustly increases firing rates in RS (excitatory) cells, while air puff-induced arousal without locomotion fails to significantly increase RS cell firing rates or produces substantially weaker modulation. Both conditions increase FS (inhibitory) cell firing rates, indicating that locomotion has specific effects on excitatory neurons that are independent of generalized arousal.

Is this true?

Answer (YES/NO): NO